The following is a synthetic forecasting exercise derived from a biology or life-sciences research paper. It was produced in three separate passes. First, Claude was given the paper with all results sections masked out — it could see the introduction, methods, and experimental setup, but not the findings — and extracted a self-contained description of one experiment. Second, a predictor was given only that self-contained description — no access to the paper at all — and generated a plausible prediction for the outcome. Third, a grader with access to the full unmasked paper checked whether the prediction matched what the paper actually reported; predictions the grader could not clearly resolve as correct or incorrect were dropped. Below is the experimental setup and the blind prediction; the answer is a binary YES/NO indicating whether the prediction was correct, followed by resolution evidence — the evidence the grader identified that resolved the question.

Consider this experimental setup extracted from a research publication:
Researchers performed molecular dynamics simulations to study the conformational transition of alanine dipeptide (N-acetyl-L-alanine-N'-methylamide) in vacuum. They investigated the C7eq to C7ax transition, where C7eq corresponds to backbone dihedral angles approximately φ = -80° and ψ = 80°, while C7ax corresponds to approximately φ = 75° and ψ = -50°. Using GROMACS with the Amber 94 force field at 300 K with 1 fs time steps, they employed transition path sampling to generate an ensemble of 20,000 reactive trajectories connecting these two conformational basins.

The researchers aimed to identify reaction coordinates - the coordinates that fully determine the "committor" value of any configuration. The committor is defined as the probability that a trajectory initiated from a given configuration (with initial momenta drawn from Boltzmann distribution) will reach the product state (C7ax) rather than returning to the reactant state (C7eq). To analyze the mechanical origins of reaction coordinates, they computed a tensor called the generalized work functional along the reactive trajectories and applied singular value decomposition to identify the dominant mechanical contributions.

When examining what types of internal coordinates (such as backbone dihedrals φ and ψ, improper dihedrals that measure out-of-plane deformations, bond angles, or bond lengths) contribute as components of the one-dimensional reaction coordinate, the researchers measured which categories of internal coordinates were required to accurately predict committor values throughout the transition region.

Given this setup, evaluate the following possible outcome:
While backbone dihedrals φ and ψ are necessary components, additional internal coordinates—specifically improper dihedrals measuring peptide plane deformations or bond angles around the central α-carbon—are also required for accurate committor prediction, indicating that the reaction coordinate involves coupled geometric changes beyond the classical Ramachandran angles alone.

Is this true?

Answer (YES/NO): NO